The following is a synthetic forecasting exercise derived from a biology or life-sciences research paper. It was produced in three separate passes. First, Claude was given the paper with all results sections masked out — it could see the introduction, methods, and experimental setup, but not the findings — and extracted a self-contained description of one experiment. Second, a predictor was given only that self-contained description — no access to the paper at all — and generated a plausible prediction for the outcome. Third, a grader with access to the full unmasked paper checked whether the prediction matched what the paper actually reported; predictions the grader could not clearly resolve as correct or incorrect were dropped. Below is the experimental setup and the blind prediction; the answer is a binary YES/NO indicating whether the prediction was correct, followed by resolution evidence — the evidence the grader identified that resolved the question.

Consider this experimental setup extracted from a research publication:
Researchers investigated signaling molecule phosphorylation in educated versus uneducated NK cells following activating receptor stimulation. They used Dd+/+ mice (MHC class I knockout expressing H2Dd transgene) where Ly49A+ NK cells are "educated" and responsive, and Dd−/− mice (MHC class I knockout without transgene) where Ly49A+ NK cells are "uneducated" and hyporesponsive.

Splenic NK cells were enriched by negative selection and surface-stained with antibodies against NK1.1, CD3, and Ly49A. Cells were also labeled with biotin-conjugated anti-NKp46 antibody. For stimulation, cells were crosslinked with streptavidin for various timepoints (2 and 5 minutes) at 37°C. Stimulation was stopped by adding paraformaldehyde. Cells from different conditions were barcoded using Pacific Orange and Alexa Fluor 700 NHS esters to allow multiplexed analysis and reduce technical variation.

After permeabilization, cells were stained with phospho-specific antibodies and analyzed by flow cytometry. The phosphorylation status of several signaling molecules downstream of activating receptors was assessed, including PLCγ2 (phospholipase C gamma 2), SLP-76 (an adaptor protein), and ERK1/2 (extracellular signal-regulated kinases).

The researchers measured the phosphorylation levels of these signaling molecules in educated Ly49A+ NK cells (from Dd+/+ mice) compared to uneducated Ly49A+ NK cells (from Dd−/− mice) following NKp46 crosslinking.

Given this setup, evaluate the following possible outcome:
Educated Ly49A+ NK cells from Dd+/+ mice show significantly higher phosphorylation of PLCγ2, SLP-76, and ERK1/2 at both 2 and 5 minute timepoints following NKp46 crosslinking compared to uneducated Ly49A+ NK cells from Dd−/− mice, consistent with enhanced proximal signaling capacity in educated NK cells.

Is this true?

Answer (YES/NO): YES